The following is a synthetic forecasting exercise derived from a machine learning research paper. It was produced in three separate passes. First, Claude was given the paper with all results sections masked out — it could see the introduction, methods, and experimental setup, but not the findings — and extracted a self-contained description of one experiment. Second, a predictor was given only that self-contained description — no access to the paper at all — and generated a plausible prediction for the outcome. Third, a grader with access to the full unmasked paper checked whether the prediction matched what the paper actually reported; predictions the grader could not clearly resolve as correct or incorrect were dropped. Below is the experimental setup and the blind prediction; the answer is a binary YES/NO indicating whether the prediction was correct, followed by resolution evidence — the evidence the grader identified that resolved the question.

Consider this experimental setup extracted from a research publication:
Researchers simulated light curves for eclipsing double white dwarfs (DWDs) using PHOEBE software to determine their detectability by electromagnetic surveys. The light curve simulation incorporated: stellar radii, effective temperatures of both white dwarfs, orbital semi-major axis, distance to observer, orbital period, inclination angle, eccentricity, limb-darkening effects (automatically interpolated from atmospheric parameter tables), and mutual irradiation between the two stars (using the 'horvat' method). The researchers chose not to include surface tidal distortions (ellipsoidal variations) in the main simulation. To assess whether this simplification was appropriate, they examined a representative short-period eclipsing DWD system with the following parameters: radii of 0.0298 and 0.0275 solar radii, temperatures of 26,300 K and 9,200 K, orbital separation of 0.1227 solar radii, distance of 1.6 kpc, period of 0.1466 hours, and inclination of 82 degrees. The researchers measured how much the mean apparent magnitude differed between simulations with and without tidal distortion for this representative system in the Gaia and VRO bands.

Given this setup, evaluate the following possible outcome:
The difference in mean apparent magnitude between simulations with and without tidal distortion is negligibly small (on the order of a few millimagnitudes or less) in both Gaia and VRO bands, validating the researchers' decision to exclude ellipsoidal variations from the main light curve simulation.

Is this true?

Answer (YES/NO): NO